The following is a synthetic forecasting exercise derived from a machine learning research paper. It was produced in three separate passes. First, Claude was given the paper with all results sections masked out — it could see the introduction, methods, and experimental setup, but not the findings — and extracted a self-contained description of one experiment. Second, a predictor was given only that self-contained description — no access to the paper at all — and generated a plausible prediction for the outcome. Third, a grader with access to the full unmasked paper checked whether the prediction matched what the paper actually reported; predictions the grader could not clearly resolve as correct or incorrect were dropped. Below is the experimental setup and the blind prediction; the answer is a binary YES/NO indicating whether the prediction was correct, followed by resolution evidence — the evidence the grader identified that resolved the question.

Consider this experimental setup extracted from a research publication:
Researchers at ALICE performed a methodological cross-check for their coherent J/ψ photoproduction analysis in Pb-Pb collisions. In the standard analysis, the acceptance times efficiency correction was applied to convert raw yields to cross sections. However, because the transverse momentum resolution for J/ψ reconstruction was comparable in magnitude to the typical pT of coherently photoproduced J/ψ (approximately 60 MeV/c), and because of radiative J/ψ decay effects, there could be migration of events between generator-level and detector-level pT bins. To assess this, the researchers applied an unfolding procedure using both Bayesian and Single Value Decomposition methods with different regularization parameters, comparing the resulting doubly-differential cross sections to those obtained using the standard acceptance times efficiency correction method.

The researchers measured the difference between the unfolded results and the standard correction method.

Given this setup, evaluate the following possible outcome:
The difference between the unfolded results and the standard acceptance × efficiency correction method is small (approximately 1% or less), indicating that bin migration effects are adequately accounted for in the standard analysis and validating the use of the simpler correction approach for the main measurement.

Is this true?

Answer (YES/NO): YES